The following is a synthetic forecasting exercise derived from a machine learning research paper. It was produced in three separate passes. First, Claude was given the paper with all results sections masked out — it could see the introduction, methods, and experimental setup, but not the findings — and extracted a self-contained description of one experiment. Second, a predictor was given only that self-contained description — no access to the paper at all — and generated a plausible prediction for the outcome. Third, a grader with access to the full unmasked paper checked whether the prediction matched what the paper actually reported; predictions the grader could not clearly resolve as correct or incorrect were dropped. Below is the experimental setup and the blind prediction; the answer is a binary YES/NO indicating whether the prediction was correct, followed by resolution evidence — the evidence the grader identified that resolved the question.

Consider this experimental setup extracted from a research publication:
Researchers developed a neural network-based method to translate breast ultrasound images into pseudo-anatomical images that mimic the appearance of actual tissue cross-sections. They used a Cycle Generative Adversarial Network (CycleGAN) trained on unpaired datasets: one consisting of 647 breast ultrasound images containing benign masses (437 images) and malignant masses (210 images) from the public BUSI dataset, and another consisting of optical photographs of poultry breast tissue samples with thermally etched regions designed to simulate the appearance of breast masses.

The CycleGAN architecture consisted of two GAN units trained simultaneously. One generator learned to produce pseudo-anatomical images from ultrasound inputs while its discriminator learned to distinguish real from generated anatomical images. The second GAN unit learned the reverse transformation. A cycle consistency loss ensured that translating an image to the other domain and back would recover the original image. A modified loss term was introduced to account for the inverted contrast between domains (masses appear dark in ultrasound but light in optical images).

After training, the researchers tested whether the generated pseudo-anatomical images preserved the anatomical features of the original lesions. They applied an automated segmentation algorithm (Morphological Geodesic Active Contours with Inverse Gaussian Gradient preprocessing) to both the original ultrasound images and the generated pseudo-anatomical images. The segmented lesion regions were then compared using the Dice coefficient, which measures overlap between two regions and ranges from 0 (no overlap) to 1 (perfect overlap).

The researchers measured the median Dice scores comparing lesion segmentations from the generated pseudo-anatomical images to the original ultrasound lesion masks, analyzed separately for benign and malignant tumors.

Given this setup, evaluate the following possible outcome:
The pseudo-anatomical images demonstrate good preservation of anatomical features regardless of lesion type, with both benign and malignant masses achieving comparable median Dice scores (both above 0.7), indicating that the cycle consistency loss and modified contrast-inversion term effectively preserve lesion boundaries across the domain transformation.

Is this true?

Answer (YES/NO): NO